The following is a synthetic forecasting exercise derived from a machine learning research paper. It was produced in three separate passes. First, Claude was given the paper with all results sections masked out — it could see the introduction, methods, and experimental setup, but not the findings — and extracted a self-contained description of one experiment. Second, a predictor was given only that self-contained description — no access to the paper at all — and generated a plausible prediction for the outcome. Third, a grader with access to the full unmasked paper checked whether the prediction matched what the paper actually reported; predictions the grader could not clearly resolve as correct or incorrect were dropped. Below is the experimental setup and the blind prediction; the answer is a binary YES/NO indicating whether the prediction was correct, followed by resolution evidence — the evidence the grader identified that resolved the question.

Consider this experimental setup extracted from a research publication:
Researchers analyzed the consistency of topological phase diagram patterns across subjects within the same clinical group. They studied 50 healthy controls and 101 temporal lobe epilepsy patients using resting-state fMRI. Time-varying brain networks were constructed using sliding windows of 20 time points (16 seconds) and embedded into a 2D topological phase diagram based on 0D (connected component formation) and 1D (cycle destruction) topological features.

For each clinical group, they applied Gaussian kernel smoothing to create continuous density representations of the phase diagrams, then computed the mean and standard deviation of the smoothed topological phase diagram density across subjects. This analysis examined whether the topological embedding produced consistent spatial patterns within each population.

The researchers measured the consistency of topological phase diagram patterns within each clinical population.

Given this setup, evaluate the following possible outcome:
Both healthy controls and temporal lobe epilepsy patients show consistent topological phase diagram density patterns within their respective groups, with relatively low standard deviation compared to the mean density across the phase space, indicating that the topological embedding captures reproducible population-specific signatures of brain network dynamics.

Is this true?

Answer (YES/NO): YES